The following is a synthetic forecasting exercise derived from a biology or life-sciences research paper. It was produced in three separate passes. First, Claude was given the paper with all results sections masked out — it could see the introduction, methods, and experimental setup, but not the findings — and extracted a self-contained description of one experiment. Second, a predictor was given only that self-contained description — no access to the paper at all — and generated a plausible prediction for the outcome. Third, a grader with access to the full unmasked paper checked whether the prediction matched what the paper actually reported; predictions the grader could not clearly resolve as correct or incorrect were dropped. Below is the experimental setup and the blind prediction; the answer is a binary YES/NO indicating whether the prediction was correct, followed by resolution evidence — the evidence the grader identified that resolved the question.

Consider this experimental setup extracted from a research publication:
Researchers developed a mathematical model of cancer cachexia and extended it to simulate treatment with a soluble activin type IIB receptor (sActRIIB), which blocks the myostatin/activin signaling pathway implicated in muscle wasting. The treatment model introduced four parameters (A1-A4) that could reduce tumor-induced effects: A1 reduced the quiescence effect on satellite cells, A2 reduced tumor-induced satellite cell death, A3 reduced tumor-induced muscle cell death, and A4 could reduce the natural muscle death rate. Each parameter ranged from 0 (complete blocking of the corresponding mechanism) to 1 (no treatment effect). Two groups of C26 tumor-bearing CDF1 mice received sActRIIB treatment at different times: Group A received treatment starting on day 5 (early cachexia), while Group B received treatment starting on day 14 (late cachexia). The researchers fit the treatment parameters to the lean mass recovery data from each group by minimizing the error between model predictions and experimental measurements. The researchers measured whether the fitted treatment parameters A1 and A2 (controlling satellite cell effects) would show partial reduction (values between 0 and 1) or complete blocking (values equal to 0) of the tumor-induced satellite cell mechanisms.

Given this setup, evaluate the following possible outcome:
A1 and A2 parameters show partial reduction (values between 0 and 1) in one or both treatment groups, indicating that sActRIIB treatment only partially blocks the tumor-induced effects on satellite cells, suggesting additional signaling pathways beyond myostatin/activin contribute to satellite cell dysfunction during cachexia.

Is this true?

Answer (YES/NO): NO